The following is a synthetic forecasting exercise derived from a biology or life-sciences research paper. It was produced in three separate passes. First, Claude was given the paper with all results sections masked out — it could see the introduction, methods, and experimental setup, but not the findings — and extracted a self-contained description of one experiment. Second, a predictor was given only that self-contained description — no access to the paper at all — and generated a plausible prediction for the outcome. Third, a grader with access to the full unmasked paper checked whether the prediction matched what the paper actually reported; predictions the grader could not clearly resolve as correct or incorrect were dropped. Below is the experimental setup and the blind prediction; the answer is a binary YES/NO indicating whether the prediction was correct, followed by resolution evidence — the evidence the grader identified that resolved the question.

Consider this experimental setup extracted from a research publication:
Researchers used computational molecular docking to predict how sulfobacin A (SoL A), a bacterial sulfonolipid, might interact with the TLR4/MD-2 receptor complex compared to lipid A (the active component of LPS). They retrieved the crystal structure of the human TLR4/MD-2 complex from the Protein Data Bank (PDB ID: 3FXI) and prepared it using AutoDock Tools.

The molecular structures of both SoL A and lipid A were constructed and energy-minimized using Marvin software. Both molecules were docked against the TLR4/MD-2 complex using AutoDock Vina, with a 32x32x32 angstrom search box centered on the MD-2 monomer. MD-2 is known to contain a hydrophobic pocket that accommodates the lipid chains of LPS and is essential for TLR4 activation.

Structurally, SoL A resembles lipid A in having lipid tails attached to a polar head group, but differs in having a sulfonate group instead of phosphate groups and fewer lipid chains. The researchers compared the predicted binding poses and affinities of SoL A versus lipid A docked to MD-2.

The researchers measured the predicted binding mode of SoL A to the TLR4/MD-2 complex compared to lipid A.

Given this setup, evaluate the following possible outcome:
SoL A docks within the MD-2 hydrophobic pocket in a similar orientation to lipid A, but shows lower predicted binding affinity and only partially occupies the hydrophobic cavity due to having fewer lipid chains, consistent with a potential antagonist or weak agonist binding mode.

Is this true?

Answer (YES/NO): NO